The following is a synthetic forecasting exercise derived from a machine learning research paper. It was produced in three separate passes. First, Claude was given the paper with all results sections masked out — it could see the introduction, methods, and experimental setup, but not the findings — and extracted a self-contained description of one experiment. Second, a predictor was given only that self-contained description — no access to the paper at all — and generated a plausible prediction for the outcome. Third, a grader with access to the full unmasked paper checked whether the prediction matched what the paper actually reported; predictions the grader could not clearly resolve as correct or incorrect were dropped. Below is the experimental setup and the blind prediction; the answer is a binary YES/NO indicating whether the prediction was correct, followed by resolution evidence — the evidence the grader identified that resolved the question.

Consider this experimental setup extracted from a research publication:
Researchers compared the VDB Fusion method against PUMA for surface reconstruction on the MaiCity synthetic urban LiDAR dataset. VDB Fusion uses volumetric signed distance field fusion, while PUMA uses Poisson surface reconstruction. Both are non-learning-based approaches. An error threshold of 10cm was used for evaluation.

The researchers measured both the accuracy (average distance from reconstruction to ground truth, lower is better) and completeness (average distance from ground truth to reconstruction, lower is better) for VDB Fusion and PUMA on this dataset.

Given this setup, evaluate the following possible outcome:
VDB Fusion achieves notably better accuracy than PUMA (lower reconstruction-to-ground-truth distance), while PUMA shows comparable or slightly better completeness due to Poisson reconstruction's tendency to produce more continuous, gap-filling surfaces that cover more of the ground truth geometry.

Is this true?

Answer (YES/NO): NO